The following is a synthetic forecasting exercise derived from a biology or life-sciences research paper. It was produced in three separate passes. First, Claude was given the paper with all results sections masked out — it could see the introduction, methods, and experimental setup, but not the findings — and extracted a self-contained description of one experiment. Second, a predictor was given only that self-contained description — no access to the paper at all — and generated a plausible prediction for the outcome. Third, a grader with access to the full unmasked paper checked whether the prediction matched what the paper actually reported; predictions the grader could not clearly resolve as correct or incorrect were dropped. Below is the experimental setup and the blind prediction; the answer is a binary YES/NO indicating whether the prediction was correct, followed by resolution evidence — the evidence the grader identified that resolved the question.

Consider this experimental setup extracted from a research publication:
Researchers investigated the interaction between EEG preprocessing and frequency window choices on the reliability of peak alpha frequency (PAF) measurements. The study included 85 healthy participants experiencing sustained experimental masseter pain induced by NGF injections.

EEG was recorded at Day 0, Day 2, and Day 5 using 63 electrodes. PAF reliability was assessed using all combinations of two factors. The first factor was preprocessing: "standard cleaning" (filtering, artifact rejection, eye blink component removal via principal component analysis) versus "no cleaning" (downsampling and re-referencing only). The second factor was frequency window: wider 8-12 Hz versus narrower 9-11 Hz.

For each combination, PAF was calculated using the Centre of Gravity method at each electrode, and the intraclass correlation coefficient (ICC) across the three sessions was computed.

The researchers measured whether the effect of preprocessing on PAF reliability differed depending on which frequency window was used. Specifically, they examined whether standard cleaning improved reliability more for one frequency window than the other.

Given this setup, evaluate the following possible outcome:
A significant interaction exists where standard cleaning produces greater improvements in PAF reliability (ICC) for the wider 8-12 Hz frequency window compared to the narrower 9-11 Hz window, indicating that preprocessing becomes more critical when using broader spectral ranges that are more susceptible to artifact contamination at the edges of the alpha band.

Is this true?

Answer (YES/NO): NO